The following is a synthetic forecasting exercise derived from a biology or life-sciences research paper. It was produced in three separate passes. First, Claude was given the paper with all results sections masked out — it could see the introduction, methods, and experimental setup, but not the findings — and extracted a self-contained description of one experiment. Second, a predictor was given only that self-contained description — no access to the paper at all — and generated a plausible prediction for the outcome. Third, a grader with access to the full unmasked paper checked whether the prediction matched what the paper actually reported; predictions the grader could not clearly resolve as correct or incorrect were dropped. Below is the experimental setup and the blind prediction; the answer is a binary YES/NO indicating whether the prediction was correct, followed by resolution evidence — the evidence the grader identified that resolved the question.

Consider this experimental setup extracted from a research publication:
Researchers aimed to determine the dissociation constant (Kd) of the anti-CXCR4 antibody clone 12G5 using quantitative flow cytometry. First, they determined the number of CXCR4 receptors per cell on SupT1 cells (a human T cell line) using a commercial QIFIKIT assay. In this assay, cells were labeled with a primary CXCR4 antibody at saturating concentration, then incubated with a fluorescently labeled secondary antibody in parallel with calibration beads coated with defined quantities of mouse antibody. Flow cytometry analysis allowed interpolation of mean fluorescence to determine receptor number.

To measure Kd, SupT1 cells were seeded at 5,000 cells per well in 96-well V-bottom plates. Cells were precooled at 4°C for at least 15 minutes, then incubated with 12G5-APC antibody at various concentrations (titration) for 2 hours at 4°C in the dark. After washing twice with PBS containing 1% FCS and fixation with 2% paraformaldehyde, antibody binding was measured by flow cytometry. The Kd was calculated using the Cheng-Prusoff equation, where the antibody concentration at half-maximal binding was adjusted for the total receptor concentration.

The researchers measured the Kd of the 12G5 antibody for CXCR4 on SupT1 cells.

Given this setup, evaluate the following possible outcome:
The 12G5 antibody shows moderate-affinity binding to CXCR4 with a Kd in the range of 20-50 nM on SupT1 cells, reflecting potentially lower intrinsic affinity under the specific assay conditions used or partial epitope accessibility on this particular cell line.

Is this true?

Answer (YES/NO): NO